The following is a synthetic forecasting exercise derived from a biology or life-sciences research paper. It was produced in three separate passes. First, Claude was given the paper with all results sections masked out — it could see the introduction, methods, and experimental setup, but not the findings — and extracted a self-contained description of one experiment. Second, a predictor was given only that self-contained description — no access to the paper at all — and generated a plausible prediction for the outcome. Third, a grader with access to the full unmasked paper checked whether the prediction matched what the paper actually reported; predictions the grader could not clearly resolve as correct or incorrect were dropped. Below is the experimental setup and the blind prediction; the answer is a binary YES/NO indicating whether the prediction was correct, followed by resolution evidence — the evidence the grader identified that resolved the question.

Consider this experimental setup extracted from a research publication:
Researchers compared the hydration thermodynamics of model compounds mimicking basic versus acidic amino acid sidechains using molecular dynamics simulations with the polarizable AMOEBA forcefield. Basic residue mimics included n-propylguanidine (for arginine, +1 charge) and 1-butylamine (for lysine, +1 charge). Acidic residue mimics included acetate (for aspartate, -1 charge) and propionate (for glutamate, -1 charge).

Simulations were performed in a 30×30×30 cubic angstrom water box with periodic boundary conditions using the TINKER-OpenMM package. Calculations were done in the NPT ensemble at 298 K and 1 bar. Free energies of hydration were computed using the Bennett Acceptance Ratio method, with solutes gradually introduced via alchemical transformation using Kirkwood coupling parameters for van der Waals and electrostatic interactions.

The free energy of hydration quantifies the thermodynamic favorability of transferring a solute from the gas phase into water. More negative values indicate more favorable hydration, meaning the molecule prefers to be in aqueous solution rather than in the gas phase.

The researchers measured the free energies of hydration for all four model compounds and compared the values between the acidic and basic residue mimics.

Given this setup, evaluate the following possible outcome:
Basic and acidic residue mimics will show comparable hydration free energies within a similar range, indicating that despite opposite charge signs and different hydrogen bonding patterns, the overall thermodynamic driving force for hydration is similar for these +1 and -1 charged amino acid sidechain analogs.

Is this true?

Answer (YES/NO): NO